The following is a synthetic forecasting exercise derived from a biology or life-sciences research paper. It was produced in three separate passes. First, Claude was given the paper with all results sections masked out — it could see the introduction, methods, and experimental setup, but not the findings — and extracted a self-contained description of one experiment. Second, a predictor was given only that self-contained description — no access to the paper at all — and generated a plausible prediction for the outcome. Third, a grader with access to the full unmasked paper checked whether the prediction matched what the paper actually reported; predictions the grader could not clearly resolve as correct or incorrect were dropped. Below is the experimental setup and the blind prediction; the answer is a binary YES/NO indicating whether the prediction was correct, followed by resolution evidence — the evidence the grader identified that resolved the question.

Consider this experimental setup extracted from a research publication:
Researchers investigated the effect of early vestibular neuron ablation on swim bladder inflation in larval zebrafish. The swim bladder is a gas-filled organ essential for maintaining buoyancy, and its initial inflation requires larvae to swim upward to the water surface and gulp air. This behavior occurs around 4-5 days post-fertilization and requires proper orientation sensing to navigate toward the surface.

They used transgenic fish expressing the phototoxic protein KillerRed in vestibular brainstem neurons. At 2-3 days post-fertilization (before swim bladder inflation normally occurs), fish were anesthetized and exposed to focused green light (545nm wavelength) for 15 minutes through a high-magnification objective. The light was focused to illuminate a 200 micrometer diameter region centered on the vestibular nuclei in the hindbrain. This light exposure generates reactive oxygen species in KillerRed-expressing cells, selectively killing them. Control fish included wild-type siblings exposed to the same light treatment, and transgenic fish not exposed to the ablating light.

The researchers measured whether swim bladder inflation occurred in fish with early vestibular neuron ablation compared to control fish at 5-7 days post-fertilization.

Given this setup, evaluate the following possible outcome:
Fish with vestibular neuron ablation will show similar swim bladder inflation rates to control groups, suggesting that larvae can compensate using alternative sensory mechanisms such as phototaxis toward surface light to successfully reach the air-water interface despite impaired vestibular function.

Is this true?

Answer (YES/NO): NO